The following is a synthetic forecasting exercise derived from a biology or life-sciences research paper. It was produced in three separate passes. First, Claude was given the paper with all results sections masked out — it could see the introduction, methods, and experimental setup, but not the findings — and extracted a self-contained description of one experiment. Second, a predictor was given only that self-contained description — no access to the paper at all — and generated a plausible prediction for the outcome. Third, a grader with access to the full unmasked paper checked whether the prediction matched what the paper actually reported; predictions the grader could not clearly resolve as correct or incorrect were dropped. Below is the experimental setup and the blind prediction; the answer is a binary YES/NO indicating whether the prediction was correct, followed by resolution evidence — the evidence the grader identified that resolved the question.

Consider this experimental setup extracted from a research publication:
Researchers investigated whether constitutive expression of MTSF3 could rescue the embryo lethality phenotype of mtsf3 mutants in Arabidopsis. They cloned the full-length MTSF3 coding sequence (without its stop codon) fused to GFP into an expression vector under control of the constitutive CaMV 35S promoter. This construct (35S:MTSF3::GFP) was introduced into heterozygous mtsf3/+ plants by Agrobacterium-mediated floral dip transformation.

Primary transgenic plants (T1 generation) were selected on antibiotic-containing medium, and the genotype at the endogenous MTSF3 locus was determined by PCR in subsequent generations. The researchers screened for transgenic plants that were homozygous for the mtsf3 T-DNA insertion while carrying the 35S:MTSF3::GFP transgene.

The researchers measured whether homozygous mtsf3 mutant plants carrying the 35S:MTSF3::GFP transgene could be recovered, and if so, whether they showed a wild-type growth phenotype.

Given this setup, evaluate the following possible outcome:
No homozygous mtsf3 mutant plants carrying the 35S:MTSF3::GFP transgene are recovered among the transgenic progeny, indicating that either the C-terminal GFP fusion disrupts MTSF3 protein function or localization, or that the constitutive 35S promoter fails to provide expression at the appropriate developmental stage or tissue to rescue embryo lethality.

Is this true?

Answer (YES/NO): NO